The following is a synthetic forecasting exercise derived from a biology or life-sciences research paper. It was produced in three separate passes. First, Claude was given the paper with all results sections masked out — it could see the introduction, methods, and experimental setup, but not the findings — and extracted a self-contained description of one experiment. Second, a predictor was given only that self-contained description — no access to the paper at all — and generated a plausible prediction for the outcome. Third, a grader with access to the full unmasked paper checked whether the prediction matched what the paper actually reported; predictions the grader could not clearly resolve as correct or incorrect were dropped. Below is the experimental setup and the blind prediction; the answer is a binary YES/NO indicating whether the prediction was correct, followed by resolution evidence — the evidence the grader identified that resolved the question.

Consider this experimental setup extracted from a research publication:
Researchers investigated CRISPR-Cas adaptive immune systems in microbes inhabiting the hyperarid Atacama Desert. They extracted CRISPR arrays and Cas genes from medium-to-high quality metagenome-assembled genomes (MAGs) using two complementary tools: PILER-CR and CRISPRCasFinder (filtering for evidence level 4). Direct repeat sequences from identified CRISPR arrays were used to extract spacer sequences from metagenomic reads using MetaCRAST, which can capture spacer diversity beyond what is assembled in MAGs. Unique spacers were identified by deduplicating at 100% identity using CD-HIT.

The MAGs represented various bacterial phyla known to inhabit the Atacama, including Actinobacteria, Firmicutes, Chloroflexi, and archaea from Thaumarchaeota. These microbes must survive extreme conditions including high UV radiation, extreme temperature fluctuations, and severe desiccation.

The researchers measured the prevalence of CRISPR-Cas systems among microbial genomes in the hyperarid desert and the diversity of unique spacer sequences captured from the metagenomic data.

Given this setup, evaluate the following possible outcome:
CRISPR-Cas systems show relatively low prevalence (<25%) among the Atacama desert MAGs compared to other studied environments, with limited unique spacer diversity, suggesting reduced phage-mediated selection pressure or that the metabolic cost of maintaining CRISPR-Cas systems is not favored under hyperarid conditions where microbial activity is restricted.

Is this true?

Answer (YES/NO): NO